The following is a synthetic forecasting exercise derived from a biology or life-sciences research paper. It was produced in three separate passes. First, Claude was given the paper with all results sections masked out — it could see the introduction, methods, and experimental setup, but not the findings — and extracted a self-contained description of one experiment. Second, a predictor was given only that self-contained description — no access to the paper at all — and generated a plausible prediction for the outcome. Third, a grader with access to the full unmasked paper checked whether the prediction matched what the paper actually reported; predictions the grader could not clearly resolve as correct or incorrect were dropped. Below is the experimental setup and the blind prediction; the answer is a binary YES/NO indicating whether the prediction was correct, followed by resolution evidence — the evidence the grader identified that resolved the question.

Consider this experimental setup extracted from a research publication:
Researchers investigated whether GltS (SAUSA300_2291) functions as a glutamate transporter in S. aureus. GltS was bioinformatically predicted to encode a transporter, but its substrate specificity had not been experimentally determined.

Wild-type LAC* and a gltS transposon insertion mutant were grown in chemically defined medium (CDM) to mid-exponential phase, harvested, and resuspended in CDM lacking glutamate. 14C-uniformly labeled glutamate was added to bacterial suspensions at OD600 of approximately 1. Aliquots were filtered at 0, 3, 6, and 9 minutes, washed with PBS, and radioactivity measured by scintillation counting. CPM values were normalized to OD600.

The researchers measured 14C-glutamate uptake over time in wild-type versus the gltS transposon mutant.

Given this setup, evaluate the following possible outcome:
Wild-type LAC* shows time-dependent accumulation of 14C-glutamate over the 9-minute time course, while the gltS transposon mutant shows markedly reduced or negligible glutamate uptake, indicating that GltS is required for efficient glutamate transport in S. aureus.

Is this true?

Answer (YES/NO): YES